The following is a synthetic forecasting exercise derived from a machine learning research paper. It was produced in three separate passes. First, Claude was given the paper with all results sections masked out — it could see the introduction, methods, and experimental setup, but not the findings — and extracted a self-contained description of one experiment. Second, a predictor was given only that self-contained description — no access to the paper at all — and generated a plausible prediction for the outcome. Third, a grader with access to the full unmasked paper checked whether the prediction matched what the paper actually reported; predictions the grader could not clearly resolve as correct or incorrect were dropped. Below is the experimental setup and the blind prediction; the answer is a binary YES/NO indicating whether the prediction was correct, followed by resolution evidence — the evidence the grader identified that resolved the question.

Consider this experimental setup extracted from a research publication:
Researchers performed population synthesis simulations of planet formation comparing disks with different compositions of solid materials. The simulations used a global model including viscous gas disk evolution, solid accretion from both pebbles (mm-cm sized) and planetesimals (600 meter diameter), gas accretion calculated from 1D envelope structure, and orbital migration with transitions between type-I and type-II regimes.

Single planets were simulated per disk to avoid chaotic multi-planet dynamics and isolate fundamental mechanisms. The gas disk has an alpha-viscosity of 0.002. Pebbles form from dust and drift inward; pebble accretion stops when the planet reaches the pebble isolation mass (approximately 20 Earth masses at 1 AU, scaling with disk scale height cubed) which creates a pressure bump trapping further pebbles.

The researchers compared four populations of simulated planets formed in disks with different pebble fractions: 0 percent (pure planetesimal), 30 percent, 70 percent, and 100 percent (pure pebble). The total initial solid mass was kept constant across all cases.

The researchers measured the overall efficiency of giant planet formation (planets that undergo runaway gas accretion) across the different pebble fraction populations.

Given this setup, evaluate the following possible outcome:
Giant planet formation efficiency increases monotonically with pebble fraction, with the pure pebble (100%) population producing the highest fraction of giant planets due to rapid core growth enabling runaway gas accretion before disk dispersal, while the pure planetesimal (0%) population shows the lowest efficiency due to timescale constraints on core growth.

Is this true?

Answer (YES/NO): NO